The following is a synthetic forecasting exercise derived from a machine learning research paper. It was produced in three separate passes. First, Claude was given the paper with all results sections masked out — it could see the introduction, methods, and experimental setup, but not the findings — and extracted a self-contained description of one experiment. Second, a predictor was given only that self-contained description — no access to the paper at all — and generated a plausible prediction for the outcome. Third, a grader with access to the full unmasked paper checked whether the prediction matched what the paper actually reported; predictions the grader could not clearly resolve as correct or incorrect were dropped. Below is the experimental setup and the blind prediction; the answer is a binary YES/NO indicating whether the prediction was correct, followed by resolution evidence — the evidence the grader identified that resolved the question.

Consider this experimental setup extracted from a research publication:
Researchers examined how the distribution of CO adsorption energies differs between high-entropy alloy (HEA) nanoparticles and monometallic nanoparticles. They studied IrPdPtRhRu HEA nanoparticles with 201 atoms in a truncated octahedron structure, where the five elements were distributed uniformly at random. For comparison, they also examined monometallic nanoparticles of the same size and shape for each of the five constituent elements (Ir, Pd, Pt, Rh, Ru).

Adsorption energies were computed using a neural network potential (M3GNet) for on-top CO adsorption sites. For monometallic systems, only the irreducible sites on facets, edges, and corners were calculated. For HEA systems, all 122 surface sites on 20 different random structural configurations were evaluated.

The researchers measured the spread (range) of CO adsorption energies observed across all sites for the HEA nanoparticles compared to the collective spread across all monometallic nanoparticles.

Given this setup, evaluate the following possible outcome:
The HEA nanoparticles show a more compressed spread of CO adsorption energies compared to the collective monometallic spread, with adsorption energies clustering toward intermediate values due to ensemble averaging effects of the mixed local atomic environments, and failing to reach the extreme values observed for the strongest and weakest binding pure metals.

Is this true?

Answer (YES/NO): NO